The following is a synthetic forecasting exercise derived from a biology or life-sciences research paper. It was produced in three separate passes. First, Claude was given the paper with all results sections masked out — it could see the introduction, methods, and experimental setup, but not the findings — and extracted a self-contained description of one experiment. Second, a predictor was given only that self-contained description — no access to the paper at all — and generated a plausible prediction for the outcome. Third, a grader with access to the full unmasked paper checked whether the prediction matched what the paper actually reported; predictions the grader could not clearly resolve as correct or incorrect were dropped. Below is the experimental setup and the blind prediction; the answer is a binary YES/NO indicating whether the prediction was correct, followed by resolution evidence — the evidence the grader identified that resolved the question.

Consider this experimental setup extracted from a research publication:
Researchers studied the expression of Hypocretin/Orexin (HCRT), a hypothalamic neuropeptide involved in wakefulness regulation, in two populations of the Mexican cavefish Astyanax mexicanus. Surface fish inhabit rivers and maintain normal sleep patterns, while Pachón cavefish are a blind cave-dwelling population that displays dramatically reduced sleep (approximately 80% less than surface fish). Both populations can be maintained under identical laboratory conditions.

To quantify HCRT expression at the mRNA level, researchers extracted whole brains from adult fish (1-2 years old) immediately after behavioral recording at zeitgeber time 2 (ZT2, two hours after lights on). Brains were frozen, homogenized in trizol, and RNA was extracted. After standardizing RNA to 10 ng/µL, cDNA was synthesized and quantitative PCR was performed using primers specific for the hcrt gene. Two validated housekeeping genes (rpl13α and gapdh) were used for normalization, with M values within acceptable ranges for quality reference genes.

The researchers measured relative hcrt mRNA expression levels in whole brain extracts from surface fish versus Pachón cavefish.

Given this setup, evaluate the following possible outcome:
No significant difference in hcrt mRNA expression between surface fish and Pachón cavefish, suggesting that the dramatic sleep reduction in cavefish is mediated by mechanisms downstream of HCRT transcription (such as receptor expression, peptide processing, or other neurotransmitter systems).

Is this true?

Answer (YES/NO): NO